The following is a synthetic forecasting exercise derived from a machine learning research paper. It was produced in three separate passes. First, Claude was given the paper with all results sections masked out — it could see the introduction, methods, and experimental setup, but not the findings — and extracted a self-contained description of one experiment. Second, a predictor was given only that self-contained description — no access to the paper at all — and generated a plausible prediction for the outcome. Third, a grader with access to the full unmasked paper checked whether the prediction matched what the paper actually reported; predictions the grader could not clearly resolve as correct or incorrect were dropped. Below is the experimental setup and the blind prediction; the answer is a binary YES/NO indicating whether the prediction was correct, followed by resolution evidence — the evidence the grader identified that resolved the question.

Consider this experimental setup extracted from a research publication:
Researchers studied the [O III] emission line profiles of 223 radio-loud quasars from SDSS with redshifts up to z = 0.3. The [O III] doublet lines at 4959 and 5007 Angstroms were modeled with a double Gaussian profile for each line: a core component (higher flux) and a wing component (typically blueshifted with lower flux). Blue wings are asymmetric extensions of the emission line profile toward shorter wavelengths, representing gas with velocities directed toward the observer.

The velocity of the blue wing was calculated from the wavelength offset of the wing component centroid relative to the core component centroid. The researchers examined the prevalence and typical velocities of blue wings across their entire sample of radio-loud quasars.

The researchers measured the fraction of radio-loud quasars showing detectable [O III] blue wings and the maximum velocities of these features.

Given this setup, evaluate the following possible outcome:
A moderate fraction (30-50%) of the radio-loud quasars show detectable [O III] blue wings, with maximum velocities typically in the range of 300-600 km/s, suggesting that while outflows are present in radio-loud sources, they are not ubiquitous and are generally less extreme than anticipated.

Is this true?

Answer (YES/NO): NO